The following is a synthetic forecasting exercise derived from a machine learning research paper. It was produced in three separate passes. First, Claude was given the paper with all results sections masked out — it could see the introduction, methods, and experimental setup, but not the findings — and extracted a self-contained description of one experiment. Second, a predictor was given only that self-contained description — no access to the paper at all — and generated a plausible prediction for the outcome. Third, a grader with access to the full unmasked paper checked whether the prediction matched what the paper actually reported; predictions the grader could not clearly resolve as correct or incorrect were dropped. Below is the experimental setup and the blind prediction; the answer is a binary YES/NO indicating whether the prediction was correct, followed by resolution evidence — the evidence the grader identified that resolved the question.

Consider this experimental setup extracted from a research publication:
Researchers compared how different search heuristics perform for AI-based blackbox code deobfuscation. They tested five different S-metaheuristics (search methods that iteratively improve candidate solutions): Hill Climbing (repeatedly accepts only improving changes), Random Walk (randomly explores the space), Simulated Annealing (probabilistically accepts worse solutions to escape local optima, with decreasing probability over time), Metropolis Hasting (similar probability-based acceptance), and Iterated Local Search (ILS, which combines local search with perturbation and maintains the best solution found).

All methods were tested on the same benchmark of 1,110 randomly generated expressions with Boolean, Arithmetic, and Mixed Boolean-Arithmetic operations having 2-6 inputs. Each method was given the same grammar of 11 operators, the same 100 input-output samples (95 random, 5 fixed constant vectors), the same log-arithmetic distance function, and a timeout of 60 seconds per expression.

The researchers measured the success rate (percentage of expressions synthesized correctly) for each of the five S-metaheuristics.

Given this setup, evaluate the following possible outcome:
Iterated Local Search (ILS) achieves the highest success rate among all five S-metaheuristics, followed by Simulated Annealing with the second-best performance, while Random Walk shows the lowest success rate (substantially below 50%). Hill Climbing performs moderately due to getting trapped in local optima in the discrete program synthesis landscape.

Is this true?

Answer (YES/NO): NO